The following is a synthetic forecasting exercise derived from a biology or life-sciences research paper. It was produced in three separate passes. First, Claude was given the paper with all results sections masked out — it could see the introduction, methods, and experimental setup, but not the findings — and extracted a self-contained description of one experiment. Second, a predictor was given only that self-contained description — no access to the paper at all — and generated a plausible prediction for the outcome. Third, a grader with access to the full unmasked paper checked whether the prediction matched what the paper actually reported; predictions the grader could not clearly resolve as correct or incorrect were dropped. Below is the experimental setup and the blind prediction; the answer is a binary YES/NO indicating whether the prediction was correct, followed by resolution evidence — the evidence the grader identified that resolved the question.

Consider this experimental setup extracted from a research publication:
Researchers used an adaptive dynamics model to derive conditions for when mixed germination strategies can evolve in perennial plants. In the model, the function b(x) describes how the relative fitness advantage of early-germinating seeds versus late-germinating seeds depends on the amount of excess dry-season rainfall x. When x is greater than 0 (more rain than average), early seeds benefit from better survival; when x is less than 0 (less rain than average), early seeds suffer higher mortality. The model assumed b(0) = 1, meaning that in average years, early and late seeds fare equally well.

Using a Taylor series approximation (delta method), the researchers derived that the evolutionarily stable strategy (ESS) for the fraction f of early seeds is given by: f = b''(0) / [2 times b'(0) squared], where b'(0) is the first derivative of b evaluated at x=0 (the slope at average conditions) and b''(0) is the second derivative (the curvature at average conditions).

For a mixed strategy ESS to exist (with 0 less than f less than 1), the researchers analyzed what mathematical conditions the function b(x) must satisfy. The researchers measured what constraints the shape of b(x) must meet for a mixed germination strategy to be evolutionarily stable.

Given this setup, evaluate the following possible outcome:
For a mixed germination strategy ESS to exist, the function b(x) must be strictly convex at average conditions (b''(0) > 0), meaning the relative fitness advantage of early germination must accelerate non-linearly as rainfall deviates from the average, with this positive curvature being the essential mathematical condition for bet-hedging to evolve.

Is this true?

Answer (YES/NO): NO